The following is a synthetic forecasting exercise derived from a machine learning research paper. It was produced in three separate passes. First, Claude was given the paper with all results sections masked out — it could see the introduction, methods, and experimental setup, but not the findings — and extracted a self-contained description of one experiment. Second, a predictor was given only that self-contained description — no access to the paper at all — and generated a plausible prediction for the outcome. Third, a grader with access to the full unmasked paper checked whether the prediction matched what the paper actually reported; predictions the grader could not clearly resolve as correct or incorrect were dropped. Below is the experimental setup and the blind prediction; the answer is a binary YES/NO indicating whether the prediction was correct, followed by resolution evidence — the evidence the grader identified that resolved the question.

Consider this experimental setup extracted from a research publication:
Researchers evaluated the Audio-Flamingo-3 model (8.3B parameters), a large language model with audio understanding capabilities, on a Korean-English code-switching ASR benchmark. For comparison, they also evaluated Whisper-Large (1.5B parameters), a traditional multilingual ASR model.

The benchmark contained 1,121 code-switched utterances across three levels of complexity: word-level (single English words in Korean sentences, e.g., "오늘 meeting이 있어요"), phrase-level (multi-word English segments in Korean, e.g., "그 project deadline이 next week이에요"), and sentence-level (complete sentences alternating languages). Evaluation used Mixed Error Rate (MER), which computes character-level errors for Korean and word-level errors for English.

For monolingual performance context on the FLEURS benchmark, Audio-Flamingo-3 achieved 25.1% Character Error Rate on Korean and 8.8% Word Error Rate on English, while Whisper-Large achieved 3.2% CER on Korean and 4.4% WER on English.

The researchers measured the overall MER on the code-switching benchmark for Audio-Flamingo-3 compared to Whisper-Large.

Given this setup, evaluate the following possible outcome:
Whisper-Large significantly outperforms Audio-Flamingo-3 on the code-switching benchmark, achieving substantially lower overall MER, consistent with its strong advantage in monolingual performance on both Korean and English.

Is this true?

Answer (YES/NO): YES